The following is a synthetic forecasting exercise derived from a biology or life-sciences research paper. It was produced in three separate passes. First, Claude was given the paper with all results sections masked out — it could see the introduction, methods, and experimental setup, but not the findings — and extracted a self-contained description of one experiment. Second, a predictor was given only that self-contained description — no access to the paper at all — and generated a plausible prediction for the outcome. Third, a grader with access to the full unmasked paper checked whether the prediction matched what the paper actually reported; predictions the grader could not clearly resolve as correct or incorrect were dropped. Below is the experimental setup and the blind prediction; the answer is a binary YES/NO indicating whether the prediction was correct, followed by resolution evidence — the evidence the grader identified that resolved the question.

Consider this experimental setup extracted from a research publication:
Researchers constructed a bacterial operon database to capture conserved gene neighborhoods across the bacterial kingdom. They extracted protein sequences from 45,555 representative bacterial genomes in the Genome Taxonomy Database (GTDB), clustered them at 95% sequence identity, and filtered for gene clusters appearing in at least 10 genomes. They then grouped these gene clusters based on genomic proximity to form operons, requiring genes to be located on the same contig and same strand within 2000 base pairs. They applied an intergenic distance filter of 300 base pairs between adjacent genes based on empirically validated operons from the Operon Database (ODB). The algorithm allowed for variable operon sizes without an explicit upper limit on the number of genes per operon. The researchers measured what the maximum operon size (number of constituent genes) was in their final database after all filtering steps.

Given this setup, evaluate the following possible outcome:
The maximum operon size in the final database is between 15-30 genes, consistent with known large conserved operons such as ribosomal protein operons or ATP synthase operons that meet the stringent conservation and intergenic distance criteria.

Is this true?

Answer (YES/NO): YES